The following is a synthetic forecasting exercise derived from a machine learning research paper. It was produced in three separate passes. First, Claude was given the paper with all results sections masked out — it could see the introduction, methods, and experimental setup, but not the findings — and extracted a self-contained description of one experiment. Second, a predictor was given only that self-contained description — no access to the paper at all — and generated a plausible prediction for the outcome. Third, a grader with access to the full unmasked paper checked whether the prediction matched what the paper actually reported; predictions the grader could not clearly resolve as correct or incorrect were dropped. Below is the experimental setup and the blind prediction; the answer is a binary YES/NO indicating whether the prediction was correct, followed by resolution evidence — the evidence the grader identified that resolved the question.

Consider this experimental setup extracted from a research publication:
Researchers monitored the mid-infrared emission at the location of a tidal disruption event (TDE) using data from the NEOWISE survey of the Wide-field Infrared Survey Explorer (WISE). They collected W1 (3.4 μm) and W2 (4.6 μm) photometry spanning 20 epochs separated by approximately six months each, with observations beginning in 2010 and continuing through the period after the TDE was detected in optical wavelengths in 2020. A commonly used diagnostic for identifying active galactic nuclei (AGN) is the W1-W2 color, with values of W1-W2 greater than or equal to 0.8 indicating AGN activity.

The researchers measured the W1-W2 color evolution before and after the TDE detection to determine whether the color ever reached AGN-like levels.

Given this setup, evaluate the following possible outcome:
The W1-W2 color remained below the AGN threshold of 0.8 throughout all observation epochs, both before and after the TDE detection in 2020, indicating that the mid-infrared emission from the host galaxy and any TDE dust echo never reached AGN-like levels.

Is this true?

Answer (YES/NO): YES